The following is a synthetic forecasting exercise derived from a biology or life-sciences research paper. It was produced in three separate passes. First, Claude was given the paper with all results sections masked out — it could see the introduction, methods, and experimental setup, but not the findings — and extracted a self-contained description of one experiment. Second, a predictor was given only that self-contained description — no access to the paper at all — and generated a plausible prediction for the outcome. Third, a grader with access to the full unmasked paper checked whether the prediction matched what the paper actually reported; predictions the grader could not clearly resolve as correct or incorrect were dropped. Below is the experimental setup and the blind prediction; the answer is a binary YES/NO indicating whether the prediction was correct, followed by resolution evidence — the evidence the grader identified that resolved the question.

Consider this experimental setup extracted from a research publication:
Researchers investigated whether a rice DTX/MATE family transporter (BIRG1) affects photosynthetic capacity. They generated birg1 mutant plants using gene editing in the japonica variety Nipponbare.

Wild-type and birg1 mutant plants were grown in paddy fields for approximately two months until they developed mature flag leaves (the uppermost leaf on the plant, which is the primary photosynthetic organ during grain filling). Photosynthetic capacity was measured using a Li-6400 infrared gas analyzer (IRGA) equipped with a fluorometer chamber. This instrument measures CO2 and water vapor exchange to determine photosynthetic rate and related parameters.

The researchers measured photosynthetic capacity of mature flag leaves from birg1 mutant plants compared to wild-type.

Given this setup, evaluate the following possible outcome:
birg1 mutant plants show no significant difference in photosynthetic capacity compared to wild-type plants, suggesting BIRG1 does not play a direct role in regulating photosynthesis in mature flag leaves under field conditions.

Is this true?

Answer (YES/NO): NO